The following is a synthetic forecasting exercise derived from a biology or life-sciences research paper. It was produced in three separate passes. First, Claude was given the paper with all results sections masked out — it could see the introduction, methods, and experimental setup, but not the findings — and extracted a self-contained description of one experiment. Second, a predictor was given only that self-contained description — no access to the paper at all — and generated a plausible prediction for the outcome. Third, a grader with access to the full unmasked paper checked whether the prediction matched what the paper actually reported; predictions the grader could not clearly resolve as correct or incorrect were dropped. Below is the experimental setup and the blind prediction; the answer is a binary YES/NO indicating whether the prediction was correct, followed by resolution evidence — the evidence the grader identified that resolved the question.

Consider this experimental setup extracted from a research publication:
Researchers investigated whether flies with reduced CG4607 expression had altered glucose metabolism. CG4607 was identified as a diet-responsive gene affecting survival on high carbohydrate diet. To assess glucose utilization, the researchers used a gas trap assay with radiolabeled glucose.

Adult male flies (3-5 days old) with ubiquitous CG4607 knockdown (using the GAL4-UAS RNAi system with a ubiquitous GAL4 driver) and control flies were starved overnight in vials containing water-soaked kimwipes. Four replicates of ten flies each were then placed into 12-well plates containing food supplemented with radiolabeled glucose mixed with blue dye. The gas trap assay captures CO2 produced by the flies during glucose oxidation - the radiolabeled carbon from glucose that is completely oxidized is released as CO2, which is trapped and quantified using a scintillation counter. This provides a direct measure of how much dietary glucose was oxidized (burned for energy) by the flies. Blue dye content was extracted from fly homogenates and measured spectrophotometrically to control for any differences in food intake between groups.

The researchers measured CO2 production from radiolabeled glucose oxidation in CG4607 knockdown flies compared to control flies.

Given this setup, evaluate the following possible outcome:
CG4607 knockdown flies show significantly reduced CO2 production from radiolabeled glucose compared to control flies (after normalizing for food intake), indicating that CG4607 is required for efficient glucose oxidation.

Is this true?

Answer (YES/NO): YES